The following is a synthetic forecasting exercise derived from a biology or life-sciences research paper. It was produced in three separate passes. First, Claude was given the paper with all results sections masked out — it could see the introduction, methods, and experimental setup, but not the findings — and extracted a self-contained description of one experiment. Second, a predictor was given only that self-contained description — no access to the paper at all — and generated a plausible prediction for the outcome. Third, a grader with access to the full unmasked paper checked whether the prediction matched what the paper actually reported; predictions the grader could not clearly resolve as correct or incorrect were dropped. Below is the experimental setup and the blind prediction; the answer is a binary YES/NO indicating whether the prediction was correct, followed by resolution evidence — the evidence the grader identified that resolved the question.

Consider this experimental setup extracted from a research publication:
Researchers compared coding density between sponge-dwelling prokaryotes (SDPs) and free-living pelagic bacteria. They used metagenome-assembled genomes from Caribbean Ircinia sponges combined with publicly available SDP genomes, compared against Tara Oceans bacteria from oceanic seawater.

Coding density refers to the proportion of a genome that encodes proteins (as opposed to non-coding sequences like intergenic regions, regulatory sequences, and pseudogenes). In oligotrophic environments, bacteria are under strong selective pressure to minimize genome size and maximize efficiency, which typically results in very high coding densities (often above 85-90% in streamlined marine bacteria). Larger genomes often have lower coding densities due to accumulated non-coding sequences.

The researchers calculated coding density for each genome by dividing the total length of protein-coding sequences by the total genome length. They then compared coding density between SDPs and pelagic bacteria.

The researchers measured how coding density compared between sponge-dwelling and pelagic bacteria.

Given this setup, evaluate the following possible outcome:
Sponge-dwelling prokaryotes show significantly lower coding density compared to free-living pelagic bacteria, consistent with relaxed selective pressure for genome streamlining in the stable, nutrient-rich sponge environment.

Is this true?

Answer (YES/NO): YES